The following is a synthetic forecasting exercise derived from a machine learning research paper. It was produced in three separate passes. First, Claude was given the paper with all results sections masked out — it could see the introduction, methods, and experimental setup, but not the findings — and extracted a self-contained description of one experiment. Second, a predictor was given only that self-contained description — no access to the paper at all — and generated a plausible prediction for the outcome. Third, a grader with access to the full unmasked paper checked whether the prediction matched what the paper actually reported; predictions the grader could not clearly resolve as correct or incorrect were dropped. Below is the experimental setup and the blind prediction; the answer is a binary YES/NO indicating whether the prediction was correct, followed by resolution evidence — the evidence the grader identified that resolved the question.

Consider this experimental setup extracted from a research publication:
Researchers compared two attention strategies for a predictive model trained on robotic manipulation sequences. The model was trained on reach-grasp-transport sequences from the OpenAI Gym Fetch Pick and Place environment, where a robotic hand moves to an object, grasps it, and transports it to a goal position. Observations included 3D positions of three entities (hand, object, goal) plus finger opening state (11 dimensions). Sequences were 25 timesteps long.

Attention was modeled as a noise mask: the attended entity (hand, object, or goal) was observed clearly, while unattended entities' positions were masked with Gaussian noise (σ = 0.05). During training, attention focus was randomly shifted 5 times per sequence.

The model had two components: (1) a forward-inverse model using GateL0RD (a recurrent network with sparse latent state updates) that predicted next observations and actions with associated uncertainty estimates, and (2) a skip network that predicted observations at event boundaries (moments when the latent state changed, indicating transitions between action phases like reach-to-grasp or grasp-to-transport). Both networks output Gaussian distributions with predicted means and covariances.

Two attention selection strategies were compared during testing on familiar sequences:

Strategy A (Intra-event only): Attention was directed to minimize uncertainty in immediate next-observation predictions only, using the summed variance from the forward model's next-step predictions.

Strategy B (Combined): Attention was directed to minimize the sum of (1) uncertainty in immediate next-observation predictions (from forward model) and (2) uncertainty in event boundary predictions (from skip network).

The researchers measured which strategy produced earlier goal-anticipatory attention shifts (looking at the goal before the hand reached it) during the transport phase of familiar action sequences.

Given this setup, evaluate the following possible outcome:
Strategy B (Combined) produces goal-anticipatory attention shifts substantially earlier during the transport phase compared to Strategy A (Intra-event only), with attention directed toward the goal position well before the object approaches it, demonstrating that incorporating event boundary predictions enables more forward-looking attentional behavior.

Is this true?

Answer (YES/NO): YES